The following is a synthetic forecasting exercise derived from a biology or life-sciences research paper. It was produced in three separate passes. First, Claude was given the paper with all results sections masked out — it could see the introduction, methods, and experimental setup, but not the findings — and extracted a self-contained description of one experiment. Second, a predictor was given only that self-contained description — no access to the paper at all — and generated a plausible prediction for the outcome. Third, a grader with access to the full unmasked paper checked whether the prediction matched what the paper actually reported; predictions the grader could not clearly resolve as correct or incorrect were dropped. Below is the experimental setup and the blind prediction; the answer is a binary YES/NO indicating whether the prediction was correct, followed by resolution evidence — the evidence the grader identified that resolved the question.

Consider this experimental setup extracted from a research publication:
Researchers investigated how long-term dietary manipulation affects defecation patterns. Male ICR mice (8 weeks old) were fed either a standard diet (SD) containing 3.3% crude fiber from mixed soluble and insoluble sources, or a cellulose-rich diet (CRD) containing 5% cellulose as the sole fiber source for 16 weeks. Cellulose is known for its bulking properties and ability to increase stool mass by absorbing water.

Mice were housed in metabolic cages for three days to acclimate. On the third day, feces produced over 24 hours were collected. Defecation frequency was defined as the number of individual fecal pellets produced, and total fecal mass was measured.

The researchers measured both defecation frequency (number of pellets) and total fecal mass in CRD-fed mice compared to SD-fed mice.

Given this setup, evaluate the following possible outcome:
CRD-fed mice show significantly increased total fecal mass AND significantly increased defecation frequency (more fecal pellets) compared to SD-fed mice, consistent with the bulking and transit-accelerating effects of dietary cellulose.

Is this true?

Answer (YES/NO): NO